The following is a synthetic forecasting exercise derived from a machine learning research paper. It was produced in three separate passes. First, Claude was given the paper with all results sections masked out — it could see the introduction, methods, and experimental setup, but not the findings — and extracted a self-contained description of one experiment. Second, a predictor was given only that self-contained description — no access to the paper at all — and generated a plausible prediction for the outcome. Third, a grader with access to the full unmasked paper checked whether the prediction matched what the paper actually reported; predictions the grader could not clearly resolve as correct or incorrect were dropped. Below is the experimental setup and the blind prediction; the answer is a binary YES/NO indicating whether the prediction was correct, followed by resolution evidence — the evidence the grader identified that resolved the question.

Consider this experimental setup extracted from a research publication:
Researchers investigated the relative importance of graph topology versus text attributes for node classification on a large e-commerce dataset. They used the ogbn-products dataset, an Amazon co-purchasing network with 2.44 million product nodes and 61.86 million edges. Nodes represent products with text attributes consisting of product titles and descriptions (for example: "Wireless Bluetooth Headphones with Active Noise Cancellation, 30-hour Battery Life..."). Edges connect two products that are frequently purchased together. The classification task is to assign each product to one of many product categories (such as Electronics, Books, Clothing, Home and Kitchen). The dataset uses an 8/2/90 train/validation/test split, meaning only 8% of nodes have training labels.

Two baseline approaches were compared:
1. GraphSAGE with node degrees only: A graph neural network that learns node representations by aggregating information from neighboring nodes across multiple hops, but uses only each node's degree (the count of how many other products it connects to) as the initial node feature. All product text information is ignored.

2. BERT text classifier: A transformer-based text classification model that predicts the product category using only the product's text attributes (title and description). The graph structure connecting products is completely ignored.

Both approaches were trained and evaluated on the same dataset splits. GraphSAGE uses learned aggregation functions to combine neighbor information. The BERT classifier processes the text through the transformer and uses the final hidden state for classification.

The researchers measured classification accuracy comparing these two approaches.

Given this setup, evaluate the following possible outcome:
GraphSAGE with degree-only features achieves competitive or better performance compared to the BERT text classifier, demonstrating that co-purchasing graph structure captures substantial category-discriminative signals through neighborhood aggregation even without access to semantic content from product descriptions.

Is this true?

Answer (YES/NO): NO